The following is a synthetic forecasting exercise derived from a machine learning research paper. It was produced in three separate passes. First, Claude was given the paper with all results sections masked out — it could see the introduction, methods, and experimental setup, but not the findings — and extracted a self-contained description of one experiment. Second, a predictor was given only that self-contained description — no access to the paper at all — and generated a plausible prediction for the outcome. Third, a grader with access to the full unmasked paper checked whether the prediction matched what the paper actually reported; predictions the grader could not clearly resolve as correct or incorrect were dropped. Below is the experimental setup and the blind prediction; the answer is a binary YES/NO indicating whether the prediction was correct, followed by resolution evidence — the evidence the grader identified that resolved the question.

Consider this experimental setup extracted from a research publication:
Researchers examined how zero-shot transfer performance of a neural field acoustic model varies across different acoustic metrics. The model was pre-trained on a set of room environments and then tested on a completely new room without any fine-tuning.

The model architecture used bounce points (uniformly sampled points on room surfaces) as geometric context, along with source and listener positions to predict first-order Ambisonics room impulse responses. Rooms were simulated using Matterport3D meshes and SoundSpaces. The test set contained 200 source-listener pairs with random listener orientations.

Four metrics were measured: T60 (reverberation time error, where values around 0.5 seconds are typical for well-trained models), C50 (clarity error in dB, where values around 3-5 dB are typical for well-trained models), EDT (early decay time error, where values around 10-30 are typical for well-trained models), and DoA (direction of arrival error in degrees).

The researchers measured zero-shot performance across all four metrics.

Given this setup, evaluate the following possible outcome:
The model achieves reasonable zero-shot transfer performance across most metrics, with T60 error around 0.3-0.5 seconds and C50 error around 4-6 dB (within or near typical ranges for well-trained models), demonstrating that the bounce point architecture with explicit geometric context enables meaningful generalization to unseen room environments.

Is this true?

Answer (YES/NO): NO